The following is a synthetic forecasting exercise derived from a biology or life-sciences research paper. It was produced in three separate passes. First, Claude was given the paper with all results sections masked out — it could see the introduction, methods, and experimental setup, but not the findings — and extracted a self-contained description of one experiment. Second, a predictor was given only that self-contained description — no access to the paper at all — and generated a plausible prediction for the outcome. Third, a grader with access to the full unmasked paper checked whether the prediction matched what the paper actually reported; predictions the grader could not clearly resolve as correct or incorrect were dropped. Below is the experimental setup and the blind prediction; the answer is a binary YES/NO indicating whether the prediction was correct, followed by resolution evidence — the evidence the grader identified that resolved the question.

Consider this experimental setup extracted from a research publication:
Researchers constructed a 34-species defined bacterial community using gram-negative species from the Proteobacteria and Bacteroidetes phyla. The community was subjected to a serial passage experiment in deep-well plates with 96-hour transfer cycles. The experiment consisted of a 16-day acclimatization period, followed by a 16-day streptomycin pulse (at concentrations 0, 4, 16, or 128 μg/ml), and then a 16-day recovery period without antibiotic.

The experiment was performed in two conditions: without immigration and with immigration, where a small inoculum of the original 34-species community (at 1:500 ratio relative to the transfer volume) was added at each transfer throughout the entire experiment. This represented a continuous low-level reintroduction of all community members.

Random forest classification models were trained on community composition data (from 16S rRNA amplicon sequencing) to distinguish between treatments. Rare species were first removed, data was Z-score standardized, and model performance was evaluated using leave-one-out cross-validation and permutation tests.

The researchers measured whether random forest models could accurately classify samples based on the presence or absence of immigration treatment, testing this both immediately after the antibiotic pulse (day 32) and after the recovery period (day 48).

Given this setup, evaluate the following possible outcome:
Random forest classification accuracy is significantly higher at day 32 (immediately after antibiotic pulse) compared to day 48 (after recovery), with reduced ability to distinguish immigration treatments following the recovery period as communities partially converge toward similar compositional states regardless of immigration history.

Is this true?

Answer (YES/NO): NO